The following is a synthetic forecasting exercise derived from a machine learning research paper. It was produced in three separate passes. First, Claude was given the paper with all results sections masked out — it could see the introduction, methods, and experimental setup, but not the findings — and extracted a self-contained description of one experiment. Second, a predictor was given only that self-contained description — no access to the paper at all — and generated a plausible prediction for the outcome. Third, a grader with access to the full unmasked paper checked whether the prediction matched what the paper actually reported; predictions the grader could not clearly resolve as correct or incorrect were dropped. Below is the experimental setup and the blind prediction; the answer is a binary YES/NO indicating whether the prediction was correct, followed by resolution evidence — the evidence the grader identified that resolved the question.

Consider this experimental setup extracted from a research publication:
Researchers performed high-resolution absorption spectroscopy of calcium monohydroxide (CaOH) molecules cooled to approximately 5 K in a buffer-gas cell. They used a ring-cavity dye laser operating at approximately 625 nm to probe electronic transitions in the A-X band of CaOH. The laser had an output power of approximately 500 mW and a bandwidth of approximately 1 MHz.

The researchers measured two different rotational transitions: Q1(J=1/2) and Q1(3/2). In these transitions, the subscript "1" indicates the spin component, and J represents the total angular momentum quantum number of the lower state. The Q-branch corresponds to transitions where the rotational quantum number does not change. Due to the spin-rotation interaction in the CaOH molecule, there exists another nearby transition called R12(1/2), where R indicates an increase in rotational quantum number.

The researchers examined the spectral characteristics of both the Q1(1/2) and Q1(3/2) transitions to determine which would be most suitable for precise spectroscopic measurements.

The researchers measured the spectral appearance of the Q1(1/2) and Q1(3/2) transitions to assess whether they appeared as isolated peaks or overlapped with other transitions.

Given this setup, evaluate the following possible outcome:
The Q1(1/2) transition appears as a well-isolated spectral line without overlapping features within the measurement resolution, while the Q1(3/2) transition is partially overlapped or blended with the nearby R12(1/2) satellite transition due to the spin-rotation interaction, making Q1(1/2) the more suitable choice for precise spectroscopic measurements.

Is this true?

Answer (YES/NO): NO